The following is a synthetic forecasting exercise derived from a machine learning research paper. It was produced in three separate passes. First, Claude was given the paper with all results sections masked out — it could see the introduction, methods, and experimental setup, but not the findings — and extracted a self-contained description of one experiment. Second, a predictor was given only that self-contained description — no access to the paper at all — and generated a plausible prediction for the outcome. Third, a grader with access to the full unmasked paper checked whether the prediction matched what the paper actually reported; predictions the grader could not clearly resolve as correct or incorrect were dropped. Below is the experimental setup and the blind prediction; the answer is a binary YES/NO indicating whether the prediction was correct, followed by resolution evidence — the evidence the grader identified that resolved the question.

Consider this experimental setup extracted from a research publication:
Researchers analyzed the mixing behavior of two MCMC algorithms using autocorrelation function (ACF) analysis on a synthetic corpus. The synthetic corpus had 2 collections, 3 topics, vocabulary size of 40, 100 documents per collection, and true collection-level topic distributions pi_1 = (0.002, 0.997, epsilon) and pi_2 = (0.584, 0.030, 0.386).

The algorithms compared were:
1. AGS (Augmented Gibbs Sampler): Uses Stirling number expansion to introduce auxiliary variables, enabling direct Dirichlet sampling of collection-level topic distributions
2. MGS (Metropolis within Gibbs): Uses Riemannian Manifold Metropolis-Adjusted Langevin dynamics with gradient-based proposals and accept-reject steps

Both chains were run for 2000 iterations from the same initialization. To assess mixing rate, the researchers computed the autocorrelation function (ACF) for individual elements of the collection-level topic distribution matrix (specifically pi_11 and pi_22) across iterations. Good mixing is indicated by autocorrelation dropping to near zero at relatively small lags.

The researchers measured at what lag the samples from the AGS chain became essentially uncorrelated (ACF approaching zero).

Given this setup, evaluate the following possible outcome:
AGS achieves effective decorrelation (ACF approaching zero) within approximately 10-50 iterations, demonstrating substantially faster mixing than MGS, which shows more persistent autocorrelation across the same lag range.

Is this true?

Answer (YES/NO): YES